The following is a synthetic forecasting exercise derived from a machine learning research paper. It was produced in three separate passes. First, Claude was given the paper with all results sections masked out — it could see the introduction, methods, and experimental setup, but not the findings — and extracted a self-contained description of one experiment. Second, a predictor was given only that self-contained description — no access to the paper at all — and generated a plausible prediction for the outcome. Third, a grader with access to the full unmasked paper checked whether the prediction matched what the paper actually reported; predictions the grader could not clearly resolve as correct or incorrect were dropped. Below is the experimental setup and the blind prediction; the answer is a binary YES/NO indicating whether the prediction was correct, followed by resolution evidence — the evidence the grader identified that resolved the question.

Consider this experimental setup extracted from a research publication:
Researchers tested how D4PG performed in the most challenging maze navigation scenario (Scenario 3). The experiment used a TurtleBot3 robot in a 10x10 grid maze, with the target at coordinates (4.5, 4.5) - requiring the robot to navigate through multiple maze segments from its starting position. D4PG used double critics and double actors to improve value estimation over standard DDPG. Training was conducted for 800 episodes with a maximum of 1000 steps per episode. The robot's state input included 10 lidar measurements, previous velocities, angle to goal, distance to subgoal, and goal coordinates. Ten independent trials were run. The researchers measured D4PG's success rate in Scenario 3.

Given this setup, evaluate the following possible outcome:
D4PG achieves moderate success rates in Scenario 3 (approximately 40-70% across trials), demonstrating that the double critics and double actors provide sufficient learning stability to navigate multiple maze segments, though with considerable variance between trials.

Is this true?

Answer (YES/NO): NO